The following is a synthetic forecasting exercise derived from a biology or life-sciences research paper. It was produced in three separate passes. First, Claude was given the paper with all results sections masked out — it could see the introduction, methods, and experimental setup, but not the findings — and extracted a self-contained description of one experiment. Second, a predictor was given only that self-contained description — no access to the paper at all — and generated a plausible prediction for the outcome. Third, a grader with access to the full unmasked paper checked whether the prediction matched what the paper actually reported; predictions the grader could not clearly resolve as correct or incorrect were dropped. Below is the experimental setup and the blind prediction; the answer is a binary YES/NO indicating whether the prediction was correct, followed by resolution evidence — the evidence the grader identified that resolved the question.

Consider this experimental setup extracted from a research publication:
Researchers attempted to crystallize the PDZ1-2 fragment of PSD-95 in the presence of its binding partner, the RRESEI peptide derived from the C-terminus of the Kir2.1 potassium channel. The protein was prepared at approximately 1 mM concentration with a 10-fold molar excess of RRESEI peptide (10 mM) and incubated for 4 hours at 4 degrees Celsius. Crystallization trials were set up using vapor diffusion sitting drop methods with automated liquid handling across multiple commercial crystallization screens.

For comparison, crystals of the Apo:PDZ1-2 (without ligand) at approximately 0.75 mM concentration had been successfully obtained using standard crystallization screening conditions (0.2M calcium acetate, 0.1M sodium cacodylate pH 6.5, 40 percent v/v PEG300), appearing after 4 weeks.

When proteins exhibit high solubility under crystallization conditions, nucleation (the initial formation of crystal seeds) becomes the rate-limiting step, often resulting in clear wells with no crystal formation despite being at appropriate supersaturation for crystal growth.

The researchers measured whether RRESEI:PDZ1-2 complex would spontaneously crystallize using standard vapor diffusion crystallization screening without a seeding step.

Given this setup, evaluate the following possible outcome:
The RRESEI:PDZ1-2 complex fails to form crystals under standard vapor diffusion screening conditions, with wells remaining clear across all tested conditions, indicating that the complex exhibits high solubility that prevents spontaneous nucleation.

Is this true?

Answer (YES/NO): YES